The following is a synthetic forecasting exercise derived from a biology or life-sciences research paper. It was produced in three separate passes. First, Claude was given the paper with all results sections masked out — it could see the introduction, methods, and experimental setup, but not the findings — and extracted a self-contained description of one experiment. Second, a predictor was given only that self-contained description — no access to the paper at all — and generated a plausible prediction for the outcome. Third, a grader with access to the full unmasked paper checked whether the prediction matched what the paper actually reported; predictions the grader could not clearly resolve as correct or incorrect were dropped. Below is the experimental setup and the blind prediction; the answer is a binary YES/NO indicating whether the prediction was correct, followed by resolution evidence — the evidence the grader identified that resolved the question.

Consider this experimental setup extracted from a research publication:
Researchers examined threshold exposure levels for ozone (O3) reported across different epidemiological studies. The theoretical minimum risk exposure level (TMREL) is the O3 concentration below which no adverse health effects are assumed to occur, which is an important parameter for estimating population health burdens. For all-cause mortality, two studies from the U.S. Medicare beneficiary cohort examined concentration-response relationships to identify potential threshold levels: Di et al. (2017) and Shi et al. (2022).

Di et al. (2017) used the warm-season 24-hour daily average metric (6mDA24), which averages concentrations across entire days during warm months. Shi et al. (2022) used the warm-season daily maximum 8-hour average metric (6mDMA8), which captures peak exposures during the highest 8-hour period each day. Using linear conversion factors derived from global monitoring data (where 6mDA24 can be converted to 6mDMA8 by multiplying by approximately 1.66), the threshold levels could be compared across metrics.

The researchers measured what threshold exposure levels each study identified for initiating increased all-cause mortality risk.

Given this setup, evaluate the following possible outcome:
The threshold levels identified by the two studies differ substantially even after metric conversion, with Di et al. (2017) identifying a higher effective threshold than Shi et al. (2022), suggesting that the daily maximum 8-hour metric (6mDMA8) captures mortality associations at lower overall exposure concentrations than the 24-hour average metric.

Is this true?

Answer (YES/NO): YES